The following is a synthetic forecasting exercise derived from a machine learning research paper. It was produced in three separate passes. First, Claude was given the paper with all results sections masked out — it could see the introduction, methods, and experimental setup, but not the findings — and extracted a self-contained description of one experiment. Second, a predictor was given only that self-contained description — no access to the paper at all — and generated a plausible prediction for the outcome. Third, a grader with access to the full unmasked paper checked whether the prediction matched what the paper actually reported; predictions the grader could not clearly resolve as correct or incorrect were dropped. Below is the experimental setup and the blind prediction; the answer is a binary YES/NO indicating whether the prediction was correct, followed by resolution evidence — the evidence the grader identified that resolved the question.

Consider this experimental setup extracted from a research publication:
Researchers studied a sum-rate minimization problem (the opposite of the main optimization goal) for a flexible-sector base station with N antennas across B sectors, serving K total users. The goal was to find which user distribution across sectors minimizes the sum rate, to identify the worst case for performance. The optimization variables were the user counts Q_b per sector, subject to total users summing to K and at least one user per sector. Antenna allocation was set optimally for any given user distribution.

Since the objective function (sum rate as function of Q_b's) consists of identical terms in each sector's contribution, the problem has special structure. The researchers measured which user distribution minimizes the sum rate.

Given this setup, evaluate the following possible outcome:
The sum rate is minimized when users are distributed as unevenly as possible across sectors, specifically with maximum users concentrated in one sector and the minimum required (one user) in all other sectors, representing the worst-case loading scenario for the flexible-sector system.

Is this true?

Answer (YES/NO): NO